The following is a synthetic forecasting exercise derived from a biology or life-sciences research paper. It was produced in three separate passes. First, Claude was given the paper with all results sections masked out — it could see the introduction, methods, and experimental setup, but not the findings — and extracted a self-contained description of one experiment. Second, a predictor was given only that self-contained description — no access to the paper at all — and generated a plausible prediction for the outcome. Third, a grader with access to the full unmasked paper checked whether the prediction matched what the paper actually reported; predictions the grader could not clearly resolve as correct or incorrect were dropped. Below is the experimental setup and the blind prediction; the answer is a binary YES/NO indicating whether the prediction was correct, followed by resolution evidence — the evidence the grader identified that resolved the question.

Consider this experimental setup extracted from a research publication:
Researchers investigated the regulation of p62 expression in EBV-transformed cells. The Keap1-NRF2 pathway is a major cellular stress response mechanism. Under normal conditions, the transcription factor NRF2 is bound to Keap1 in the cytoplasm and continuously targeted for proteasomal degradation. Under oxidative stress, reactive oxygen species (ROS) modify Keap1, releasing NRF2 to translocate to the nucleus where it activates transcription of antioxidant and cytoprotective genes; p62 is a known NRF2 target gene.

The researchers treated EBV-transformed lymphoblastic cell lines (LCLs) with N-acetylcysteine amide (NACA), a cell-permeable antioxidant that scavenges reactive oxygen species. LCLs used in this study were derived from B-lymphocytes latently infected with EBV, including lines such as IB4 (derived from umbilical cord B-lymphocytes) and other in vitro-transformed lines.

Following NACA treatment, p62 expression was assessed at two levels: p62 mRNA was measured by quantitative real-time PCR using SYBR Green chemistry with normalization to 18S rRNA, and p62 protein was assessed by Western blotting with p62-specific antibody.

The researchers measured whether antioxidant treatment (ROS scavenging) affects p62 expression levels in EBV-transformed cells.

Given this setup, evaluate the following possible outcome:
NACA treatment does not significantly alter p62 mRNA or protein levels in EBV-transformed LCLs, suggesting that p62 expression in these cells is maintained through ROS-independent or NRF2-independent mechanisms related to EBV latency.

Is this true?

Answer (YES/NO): NO